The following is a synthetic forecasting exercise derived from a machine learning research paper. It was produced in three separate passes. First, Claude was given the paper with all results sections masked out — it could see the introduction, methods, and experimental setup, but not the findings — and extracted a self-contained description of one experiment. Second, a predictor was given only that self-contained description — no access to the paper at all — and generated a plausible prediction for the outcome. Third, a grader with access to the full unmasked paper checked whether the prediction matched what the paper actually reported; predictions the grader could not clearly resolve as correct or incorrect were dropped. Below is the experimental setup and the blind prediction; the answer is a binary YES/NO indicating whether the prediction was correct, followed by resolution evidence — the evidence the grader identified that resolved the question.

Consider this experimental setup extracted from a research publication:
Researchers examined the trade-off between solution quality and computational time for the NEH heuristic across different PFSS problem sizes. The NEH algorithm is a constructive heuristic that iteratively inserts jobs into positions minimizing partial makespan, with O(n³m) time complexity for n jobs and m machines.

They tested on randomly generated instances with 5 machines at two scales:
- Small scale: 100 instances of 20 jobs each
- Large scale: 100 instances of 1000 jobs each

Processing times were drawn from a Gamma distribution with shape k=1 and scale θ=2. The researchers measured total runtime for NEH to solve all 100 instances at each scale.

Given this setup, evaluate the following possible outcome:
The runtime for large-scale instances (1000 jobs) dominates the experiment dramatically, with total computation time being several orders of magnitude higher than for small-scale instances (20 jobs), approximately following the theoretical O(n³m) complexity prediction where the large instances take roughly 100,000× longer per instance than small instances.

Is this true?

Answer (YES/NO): YES